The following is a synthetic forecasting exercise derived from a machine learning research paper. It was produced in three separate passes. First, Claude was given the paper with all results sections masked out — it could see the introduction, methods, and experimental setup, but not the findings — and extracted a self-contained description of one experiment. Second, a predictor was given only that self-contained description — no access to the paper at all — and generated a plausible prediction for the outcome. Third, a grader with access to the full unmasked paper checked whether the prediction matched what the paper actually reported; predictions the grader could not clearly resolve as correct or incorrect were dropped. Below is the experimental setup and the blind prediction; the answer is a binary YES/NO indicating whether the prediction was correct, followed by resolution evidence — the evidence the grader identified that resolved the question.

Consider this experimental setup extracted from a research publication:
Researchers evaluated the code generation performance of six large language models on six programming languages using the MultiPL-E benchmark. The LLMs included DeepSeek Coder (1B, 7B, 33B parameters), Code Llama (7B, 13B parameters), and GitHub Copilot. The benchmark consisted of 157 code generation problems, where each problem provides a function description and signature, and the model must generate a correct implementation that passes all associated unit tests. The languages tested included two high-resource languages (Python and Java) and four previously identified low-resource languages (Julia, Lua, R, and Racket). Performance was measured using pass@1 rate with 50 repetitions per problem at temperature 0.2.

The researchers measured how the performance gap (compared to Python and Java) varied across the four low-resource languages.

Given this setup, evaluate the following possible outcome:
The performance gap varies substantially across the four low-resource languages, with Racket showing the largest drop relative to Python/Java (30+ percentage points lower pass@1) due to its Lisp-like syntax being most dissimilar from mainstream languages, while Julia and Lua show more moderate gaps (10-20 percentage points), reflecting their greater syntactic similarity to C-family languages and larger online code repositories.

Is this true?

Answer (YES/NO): NO